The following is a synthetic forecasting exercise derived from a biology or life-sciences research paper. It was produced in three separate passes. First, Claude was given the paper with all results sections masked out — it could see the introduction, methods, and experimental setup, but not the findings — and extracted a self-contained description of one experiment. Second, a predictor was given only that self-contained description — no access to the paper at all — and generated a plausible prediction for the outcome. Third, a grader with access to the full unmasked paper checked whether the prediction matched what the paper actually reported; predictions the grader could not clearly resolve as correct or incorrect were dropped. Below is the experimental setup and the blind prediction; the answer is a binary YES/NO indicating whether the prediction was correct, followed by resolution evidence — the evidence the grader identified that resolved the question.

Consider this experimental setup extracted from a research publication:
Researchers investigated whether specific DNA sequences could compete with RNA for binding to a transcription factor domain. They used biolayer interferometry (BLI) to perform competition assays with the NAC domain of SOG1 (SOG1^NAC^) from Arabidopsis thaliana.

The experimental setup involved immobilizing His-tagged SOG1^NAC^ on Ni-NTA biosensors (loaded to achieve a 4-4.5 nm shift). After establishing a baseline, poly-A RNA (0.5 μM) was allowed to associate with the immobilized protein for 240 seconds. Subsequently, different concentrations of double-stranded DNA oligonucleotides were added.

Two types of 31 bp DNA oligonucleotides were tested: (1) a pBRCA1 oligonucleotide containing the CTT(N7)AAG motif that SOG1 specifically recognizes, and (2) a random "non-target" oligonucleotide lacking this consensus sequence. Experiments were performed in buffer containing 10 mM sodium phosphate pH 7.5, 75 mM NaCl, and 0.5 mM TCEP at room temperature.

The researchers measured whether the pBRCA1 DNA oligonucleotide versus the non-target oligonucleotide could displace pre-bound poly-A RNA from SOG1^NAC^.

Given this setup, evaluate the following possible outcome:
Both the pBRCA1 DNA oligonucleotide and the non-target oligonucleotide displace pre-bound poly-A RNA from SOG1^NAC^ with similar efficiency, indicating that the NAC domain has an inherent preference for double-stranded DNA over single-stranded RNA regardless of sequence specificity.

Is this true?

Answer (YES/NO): NO